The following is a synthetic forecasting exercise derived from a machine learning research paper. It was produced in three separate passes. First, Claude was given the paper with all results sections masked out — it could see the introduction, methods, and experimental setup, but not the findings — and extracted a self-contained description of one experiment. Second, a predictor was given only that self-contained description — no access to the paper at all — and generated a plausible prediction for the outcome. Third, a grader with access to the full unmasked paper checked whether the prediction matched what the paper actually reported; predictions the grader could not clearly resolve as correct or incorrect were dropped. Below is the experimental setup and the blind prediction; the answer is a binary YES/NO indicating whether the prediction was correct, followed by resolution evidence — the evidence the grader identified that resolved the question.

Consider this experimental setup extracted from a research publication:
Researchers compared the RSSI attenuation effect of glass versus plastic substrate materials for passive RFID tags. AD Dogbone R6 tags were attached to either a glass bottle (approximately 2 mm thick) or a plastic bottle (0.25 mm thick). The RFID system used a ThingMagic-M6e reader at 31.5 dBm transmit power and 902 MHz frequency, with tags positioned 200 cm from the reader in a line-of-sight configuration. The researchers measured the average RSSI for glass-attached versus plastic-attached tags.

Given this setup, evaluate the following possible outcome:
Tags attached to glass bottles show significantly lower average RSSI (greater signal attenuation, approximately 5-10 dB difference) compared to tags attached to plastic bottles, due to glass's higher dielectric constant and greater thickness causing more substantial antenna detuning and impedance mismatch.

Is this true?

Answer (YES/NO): NO